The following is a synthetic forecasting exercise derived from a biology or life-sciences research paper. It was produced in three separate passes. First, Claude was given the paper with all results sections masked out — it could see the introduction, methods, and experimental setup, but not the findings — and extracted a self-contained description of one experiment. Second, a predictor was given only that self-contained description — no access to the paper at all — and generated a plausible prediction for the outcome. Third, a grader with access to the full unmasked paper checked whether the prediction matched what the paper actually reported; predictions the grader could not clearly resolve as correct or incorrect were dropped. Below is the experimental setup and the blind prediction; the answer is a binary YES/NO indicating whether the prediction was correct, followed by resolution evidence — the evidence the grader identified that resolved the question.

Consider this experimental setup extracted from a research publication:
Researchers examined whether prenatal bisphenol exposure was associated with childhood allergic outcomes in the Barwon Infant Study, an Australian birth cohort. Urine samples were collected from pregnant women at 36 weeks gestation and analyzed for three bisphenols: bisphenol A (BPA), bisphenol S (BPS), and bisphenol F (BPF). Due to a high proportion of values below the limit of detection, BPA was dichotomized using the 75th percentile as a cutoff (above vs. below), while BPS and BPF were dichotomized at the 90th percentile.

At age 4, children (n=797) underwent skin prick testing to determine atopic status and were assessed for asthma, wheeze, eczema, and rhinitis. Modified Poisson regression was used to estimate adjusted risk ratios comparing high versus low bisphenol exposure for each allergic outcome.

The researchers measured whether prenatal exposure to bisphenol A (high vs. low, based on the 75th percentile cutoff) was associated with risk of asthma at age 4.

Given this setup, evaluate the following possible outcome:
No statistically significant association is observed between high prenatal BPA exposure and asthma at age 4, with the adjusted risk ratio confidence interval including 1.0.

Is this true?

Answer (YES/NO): YES